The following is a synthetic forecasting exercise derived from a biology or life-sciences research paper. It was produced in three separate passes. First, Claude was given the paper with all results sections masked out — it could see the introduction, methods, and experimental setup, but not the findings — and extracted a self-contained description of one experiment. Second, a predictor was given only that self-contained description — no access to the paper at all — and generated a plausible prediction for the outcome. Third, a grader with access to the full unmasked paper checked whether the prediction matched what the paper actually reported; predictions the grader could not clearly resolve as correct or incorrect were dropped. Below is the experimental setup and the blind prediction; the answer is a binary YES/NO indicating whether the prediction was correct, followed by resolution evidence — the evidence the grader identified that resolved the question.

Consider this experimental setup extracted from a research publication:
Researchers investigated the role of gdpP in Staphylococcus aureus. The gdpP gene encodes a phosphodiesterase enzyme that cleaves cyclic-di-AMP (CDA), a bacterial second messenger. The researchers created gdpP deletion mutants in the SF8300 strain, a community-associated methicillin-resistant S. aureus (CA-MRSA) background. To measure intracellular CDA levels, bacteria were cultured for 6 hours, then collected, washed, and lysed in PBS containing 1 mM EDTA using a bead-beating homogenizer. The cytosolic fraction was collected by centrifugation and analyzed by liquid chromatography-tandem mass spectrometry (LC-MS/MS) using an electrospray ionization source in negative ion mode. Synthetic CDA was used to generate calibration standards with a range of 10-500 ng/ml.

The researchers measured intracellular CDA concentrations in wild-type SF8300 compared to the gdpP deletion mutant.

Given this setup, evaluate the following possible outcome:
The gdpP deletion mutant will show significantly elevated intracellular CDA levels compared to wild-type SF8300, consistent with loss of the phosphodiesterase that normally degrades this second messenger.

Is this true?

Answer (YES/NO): YES